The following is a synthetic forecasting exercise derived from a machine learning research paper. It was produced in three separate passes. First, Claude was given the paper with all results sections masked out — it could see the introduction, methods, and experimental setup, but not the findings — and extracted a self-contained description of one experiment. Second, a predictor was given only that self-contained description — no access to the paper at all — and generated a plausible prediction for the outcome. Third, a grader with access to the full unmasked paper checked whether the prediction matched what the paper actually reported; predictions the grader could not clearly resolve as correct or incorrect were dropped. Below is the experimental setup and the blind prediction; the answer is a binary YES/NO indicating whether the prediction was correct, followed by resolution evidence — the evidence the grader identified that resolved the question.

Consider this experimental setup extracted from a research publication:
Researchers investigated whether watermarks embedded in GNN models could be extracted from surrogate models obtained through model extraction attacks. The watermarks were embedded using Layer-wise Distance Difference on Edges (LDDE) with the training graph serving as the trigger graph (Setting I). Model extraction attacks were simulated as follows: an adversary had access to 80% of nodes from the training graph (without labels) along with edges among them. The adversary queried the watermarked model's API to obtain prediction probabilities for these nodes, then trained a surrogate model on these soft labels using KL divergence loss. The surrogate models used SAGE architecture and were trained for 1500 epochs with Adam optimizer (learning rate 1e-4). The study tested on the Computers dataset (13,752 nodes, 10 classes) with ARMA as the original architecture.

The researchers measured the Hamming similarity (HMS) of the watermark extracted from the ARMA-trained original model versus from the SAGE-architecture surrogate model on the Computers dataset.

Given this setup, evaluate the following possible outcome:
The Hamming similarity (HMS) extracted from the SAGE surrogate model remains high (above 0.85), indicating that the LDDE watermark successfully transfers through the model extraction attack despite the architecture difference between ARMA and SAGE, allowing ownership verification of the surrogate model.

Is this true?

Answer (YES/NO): NO